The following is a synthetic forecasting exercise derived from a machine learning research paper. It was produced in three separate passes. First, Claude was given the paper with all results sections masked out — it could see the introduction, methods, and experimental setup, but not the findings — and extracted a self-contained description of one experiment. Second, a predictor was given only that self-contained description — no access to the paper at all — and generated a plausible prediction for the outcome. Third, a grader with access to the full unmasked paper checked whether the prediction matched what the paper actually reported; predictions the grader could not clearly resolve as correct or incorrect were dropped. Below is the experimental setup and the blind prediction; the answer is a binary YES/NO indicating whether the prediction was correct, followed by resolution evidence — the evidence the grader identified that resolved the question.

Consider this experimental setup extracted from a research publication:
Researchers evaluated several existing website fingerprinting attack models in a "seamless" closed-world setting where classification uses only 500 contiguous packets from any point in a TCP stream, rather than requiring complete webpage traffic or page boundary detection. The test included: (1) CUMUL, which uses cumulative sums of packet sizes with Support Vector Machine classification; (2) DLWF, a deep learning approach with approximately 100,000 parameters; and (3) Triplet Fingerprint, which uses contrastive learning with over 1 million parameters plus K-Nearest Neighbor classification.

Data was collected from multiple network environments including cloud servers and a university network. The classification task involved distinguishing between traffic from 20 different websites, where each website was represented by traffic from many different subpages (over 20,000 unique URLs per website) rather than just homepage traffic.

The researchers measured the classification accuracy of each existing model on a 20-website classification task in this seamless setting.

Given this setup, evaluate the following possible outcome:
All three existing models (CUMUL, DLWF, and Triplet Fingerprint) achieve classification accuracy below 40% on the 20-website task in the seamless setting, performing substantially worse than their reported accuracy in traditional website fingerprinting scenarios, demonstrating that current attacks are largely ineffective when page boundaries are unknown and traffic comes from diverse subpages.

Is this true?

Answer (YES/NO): NO